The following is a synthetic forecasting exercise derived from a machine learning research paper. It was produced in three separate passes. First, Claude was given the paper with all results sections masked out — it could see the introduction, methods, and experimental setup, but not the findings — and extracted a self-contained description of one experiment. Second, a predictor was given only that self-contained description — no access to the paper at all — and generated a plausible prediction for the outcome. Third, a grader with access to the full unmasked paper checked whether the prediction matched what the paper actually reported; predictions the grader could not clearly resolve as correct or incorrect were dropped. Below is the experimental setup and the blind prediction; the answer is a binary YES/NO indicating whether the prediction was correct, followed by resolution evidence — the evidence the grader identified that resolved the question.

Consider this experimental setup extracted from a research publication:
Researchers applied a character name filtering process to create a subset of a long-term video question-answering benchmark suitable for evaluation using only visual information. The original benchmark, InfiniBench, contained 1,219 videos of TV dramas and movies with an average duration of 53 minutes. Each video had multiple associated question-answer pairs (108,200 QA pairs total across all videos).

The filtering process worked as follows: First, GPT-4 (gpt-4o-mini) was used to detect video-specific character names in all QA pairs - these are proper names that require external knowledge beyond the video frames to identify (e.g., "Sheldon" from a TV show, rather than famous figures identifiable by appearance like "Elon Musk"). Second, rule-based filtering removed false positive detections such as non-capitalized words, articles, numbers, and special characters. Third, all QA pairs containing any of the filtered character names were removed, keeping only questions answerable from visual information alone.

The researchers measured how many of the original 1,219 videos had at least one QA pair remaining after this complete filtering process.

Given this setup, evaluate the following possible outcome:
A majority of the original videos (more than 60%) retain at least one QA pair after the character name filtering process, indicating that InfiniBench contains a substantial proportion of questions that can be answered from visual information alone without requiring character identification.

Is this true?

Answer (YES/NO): NO